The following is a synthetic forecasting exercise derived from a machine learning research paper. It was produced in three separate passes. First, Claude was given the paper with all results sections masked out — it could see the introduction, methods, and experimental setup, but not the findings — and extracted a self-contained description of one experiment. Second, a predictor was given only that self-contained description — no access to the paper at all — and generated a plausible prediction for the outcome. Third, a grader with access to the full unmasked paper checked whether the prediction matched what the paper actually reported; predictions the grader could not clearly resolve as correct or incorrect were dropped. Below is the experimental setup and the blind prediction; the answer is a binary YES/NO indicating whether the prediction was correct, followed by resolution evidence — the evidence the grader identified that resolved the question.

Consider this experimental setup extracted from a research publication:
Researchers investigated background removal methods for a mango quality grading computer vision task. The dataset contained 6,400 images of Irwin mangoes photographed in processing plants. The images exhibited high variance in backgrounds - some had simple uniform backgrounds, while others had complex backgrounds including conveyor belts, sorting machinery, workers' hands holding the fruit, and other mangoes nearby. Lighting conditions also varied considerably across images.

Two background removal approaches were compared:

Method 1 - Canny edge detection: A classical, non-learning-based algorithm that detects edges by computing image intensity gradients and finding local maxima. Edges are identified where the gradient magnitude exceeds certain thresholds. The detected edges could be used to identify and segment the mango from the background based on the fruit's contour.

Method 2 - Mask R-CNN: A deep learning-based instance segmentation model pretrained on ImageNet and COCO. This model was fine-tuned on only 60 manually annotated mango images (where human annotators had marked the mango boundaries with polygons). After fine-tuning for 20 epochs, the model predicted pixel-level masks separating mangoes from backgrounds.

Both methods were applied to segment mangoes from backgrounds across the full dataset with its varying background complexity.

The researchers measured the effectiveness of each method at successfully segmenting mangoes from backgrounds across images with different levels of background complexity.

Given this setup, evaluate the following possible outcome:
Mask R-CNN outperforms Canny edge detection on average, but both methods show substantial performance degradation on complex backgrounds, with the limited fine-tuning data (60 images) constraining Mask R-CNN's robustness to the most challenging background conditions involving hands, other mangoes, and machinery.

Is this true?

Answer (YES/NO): NO